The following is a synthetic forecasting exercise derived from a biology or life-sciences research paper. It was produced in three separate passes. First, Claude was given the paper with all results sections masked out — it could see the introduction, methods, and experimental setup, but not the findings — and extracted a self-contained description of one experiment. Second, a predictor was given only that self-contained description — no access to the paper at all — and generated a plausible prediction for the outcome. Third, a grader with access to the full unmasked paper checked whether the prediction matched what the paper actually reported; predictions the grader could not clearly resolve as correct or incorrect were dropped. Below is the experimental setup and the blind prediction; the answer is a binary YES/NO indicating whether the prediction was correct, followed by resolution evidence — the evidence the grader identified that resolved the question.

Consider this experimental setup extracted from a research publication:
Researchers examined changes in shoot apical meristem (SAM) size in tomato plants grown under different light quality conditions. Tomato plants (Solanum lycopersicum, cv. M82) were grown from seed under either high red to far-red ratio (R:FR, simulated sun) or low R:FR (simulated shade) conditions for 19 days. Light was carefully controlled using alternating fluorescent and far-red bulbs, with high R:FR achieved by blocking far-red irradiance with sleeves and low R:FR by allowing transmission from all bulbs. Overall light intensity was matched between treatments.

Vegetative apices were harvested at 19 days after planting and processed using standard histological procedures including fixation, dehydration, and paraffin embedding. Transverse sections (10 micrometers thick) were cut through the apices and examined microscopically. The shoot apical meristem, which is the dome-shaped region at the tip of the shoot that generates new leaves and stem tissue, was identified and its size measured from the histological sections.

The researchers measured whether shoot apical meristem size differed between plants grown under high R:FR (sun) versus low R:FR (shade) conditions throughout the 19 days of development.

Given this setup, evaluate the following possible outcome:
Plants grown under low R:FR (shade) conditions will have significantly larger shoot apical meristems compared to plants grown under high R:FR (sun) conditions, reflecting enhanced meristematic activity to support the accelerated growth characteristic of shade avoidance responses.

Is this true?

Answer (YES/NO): YES